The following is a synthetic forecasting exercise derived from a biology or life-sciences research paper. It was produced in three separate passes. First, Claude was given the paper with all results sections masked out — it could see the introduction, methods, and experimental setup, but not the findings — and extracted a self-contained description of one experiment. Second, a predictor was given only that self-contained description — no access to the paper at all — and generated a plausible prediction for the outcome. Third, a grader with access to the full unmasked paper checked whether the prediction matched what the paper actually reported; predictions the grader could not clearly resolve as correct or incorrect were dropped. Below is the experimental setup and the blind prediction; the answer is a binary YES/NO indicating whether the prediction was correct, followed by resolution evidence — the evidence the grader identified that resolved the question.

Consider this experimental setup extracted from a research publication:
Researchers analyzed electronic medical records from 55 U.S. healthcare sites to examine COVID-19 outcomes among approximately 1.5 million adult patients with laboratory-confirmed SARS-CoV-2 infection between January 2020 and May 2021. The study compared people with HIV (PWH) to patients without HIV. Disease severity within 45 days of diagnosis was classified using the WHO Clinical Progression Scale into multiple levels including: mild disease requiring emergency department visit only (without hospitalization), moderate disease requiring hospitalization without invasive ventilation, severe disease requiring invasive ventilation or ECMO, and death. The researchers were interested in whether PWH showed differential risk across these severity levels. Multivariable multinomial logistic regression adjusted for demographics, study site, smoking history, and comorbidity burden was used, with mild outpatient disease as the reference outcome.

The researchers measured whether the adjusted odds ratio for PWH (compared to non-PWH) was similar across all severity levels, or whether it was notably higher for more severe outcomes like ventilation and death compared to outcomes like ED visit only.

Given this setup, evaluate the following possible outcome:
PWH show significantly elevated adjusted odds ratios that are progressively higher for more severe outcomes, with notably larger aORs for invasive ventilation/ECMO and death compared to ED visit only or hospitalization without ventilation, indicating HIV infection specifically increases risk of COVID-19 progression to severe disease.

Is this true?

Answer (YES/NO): NO